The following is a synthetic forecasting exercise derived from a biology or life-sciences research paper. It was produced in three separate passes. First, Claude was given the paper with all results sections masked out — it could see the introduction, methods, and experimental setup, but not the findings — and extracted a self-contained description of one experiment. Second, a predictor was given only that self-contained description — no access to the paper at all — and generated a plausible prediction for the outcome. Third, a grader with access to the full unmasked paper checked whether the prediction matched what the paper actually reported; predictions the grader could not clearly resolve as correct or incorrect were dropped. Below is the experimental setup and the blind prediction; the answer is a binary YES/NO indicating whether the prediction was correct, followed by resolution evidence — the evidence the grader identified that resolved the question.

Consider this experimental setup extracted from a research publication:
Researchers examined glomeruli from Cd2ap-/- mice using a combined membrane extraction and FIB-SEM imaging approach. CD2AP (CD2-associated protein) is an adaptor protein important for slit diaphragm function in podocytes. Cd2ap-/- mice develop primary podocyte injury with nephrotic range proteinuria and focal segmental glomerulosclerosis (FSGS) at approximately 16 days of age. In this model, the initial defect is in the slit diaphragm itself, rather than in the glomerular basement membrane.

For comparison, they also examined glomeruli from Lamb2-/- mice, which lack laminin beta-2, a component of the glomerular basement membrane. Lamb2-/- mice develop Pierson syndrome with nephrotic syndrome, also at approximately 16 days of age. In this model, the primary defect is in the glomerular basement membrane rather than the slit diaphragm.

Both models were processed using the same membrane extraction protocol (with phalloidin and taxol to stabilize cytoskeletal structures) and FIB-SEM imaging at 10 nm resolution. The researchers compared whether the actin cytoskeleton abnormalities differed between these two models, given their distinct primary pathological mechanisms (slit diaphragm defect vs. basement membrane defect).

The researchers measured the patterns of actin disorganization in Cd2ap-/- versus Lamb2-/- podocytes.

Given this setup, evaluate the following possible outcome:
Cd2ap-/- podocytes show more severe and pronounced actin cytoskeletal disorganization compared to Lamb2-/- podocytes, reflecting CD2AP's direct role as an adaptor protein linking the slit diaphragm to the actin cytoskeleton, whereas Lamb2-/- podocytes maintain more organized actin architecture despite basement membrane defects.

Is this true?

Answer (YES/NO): NO